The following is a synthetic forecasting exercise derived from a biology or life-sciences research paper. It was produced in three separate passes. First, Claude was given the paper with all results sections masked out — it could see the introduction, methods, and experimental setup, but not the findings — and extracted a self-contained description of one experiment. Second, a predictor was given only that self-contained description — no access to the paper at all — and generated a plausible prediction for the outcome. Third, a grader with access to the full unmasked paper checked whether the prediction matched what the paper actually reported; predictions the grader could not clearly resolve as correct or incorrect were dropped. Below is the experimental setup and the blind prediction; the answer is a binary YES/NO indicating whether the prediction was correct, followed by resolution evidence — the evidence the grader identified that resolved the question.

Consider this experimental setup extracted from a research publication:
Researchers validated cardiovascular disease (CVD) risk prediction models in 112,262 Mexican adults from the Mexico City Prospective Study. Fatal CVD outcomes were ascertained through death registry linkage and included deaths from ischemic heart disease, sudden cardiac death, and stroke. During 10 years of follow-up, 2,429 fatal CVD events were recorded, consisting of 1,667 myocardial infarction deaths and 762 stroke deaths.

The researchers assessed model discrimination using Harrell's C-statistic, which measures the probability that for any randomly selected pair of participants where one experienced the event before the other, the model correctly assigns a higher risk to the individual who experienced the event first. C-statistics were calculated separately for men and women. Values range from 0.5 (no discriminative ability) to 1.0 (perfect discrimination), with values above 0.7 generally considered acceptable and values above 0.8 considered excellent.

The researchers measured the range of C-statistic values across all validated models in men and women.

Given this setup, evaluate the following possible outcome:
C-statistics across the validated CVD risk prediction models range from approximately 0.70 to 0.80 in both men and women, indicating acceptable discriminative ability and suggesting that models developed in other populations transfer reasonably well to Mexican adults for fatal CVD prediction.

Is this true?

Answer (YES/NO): NO